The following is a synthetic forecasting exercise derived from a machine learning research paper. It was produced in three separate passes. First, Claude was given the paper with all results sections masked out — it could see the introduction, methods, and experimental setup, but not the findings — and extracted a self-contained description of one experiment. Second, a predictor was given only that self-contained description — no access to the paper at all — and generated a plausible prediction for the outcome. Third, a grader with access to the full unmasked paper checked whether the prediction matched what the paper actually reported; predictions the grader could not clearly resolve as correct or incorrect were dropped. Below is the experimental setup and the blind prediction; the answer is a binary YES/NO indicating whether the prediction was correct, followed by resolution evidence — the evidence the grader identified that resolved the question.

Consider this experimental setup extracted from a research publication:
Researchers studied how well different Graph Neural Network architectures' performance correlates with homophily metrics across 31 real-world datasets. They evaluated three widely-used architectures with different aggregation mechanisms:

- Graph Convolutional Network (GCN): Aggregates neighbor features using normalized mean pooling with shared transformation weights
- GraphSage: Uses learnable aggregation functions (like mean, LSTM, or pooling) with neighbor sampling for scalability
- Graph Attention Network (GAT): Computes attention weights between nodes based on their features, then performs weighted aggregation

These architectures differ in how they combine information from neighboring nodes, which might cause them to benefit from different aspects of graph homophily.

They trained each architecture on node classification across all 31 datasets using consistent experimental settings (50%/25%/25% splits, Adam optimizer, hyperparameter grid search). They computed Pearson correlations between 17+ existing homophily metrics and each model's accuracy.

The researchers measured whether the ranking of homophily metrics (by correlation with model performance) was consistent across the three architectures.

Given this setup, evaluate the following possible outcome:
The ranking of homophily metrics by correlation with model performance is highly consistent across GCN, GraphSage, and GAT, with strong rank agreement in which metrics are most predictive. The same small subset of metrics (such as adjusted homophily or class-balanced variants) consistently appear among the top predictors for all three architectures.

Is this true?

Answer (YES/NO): NO